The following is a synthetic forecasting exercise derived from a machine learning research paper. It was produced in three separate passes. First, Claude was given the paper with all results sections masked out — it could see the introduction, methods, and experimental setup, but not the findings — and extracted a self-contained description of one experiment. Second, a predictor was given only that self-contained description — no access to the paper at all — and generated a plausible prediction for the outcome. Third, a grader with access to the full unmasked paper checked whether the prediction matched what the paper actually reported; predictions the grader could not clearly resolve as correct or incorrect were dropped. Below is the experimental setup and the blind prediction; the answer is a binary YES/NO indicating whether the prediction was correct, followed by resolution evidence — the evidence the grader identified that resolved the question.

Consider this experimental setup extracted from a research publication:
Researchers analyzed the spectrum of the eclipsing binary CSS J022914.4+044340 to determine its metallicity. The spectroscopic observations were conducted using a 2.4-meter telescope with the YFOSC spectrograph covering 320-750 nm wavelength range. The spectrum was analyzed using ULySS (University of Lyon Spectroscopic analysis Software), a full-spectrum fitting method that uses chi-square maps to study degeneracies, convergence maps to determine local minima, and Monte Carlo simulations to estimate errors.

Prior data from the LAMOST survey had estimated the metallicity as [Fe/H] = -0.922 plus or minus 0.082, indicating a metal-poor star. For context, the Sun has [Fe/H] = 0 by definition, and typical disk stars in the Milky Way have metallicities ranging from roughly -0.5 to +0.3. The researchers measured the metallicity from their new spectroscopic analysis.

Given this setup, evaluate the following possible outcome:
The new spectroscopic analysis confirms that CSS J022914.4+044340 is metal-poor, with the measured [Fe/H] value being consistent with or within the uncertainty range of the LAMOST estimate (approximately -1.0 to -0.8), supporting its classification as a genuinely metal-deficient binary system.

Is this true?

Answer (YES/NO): NO